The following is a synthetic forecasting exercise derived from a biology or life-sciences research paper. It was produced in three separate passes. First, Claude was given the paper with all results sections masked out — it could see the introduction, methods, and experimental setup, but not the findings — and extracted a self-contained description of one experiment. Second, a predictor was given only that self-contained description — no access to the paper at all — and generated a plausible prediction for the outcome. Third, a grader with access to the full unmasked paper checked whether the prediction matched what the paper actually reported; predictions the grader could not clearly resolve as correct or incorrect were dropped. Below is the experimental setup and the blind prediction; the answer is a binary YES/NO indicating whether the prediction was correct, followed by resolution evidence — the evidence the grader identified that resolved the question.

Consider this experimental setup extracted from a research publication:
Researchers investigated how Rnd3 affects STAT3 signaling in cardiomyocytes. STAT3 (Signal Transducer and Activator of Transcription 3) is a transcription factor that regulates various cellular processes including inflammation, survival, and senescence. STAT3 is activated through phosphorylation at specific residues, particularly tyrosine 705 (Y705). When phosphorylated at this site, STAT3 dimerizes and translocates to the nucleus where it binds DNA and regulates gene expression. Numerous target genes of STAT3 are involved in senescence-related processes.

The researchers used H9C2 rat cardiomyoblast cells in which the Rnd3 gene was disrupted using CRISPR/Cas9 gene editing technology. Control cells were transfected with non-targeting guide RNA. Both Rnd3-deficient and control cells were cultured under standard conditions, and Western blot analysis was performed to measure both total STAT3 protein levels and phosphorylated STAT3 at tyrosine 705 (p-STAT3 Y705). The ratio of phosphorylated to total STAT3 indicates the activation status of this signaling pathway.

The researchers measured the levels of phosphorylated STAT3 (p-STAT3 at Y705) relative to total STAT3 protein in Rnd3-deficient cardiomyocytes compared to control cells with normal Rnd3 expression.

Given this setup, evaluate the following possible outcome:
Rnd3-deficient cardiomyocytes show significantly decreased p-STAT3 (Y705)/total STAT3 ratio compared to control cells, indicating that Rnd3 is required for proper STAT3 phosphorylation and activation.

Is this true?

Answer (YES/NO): NO